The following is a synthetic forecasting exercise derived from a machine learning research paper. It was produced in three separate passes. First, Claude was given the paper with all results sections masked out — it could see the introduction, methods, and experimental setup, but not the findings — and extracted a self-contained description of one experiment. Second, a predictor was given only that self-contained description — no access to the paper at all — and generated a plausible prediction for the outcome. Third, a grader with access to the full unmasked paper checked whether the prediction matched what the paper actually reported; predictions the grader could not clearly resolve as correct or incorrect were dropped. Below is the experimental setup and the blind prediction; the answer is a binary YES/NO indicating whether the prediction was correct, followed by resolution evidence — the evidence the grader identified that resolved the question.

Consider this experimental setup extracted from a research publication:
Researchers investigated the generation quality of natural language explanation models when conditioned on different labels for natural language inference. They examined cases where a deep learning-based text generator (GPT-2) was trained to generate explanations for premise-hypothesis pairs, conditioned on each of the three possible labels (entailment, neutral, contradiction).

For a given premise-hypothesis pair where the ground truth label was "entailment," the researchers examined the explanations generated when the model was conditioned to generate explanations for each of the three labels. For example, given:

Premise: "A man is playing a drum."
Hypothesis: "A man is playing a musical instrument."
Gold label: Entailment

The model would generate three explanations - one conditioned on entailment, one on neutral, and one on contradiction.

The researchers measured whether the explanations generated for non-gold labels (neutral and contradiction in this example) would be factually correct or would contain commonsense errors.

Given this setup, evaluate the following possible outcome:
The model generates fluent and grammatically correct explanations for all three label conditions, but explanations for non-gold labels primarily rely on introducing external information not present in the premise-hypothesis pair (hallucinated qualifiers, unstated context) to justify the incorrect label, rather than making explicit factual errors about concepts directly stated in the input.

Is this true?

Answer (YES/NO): NO